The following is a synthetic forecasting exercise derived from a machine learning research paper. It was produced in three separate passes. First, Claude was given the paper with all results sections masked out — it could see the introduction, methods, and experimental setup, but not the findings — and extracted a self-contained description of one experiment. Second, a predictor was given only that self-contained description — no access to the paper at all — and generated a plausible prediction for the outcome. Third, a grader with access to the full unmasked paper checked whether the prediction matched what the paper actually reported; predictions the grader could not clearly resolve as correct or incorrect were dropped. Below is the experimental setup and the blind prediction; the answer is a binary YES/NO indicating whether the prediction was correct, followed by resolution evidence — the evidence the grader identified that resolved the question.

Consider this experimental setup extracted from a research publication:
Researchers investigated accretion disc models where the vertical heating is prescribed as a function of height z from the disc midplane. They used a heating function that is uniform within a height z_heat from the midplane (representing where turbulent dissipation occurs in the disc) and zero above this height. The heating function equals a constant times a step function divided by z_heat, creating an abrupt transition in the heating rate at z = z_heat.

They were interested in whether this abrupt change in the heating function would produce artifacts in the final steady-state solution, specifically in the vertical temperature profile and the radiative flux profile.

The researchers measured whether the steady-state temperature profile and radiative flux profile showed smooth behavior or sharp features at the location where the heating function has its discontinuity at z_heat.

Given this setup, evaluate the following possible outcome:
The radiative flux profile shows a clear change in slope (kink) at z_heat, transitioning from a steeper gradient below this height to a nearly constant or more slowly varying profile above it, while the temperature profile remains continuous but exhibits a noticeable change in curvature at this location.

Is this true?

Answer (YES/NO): NO